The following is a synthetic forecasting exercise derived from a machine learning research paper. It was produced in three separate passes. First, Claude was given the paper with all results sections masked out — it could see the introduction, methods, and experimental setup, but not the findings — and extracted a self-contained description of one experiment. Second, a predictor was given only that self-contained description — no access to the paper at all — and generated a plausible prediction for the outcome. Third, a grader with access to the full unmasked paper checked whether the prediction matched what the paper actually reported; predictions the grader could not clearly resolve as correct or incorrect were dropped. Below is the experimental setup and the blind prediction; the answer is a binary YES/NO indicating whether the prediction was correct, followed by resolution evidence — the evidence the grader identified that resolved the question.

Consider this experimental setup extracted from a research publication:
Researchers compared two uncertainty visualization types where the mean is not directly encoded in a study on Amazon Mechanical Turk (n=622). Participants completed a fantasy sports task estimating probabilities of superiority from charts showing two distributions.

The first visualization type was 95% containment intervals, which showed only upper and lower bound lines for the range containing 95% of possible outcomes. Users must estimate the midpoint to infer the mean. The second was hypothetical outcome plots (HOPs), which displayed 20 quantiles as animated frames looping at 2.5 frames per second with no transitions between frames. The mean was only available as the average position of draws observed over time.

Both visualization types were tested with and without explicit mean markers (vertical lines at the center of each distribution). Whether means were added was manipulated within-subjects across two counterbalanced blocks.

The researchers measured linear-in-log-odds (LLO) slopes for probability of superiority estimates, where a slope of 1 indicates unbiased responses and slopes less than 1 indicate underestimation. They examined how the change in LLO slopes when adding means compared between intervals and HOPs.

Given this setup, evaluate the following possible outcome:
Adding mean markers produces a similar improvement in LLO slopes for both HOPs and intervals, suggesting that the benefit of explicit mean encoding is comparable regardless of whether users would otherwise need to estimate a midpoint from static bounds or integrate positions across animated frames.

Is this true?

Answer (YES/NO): NO